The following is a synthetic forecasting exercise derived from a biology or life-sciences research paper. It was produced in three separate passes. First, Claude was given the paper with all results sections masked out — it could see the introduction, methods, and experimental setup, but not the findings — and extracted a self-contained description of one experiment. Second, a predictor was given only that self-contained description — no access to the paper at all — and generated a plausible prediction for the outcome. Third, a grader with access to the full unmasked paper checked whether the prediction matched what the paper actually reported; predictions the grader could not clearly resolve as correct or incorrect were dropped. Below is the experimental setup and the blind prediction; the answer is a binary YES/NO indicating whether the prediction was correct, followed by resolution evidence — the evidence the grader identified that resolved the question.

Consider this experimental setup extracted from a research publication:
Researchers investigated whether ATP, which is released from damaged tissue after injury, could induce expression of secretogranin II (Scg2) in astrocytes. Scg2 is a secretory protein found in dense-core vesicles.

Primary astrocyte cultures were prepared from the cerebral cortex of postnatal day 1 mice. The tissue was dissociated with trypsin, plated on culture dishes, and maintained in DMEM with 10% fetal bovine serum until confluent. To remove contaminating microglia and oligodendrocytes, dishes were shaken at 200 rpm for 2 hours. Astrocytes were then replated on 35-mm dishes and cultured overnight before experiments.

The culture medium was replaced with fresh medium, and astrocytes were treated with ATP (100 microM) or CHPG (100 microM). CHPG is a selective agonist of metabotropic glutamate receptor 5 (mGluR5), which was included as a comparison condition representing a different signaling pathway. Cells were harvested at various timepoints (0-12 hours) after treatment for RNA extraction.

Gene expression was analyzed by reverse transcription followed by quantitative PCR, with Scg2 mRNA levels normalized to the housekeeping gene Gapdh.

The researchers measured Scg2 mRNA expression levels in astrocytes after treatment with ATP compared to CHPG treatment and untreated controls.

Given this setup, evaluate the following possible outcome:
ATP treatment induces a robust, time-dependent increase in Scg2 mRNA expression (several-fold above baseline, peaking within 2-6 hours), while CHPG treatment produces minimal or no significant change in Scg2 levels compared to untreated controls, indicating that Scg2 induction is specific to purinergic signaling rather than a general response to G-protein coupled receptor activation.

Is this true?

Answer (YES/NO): NO